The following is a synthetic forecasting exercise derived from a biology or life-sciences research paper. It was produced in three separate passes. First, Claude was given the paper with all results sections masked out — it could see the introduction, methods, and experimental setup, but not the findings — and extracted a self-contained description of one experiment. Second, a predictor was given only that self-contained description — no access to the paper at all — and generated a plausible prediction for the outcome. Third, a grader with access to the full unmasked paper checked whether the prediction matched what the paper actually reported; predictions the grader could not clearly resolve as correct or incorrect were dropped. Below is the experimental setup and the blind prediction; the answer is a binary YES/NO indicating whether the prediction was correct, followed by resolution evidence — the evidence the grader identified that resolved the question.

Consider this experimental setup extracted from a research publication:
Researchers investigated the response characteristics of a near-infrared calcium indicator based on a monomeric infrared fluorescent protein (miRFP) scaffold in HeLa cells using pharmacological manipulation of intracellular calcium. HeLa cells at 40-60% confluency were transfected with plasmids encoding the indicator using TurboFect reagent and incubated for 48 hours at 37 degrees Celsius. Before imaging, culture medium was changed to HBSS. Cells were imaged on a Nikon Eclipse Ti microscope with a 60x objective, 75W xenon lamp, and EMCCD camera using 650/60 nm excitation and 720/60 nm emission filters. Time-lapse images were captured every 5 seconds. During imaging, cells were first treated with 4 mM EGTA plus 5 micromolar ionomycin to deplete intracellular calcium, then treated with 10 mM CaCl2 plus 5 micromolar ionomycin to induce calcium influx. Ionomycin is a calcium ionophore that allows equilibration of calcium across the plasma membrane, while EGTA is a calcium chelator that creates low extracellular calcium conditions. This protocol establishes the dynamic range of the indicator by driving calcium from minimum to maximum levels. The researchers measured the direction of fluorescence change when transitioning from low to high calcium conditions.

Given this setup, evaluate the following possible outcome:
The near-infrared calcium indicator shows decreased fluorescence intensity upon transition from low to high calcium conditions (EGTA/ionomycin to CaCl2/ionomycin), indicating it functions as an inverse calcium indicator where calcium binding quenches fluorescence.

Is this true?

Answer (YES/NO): YES